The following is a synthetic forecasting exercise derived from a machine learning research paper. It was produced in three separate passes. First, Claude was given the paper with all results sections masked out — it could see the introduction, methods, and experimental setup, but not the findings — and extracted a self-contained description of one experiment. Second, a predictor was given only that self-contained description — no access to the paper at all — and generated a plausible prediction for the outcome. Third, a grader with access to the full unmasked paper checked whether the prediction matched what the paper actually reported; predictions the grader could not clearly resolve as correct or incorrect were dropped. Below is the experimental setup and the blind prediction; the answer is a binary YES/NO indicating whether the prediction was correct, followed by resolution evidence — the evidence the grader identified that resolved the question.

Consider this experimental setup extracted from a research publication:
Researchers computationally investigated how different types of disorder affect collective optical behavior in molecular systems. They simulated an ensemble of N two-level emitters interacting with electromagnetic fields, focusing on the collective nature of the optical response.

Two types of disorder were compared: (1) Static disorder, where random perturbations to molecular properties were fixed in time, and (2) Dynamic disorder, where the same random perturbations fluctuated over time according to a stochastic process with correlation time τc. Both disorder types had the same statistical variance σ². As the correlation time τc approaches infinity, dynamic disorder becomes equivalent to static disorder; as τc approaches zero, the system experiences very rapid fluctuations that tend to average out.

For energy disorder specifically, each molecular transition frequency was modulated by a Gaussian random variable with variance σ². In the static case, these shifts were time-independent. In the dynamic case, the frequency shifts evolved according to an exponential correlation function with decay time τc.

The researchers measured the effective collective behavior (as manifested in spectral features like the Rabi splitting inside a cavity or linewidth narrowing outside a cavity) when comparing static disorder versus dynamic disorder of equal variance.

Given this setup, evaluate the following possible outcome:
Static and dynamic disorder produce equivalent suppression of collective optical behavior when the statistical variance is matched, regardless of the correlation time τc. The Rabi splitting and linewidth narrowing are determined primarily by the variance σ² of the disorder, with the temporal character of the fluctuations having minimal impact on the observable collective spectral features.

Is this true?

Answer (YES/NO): NO